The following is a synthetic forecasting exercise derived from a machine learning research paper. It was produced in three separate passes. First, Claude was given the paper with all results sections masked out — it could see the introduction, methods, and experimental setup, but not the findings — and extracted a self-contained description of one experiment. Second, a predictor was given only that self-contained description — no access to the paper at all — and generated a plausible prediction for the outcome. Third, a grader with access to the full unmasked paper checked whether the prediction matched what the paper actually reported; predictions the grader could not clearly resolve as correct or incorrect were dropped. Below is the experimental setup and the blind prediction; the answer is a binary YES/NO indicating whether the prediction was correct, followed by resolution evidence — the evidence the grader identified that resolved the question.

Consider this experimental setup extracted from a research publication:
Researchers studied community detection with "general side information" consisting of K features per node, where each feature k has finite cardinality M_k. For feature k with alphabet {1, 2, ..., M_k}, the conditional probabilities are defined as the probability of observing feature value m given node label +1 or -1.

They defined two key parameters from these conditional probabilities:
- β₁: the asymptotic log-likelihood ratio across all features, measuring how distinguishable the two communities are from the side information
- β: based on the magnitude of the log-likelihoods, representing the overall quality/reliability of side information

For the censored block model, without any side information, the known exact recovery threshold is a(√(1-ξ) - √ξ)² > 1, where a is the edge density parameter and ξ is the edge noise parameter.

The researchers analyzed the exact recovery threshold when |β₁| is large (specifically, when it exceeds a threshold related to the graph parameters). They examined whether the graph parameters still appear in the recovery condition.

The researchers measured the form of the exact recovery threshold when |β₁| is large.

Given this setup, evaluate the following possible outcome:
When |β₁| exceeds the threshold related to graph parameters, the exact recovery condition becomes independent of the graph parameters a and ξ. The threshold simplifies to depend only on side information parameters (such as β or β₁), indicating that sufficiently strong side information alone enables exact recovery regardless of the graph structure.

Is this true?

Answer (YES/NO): YES